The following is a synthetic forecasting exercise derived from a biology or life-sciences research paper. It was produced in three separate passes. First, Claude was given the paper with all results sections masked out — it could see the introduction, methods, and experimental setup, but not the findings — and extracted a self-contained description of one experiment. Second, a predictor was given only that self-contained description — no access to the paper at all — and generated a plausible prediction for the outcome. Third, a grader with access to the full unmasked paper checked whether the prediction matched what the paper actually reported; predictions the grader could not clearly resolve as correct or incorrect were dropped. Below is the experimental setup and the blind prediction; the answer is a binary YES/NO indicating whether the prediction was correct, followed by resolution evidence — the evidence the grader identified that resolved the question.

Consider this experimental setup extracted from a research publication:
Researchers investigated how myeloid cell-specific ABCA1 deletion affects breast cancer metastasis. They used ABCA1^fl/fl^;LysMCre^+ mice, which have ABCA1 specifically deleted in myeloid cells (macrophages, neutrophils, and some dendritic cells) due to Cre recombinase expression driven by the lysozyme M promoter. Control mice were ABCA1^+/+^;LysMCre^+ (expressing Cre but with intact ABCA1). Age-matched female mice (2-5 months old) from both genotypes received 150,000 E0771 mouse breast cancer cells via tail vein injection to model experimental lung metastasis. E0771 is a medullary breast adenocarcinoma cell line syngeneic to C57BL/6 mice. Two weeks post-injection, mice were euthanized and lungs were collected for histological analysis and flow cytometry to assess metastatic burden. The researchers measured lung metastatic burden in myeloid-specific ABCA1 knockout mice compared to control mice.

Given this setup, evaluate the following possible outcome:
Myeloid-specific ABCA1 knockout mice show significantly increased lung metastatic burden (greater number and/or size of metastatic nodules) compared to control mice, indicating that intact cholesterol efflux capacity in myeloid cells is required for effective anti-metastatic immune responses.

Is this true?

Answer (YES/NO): YES